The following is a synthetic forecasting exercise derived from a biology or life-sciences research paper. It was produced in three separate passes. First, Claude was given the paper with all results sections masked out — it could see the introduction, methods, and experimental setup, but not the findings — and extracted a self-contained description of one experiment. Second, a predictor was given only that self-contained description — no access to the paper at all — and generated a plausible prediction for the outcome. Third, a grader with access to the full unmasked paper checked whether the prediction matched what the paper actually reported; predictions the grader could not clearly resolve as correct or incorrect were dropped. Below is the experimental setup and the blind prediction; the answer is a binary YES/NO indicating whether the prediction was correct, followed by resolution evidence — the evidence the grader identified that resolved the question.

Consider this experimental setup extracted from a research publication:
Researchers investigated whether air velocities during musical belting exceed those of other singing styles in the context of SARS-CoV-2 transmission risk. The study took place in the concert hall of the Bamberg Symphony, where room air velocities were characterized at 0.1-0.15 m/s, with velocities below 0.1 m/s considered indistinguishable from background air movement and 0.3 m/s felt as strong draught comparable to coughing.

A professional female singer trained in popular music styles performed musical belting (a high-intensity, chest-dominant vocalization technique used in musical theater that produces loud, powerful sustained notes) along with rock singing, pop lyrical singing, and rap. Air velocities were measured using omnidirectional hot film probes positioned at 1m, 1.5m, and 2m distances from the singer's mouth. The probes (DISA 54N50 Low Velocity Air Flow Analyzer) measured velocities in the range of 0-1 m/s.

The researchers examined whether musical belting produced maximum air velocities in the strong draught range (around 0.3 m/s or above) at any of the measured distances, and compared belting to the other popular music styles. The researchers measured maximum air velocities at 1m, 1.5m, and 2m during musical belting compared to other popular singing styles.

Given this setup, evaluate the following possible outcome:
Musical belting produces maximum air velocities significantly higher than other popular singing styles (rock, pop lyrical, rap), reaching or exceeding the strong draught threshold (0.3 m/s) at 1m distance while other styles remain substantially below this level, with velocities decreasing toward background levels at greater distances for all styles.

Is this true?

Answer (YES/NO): NO